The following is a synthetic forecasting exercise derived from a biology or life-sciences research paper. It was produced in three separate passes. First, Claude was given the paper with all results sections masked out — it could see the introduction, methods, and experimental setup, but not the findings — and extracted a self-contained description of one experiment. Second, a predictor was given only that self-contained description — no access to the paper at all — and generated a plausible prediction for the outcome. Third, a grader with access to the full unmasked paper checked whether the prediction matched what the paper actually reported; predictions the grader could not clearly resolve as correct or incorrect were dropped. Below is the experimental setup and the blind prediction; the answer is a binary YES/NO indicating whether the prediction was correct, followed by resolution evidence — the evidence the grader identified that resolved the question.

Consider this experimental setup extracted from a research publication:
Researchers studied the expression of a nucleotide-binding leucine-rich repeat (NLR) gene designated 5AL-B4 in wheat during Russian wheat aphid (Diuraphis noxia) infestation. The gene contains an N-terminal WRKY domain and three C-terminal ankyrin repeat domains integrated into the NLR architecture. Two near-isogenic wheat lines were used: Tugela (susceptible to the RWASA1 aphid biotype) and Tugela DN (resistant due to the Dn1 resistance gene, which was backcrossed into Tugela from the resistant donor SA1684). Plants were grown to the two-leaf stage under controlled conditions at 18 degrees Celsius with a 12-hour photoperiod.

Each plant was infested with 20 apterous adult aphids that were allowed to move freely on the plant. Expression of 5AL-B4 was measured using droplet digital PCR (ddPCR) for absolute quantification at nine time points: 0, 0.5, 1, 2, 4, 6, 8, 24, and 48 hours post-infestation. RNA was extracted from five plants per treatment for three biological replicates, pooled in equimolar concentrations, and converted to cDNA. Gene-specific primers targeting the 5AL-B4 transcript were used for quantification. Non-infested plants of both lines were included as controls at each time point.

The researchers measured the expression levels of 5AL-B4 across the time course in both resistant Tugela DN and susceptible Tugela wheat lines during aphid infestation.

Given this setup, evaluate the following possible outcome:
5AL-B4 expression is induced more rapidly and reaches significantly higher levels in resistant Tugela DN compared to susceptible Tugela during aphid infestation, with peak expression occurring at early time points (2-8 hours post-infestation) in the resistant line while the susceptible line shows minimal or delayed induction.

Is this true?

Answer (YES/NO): NO